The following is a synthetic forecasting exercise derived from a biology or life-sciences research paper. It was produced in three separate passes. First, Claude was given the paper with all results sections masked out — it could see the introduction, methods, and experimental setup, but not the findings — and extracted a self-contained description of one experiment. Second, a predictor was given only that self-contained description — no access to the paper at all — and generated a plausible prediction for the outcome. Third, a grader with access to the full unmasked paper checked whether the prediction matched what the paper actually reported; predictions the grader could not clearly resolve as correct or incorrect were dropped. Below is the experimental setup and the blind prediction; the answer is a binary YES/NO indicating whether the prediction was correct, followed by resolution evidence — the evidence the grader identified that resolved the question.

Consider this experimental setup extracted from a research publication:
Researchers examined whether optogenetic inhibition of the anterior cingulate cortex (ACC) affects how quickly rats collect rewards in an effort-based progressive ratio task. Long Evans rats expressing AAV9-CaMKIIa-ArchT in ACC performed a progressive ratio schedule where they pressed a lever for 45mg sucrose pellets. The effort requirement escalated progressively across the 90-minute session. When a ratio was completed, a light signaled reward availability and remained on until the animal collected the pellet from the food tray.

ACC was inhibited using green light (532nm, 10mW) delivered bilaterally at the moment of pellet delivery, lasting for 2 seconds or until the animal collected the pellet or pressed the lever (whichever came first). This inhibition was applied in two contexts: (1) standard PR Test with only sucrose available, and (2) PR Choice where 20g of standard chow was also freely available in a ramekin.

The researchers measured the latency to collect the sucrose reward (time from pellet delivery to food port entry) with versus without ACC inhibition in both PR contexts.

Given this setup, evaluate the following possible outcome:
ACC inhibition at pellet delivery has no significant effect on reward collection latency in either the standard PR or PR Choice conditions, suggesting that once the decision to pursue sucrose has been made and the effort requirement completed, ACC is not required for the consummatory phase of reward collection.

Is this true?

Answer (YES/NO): YES